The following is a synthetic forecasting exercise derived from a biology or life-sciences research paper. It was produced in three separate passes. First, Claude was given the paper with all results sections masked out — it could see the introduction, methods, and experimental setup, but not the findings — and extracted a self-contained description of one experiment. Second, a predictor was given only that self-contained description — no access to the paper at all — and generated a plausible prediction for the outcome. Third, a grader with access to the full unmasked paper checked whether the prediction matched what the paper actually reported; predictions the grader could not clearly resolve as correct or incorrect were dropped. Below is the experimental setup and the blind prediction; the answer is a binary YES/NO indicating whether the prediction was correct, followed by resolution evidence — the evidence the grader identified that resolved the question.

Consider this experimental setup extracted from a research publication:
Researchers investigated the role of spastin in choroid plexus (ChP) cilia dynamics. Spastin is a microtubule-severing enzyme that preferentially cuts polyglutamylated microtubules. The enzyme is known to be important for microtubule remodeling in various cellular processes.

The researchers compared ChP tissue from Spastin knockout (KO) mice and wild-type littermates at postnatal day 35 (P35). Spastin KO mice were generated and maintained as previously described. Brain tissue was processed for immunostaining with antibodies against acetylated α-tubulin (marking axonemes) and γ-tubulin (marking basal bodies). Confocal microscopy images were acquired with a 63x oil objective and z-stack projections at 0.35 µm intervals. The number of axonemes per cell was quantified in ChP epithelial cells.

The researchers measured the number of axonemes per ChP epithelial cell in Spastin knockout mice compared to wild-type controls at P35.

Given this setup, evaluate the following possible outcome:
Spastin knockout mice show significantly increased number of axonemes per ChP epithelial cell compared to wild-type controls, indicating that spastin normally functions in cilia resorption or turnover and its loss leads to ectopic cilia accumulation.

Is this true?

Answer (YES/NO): NO